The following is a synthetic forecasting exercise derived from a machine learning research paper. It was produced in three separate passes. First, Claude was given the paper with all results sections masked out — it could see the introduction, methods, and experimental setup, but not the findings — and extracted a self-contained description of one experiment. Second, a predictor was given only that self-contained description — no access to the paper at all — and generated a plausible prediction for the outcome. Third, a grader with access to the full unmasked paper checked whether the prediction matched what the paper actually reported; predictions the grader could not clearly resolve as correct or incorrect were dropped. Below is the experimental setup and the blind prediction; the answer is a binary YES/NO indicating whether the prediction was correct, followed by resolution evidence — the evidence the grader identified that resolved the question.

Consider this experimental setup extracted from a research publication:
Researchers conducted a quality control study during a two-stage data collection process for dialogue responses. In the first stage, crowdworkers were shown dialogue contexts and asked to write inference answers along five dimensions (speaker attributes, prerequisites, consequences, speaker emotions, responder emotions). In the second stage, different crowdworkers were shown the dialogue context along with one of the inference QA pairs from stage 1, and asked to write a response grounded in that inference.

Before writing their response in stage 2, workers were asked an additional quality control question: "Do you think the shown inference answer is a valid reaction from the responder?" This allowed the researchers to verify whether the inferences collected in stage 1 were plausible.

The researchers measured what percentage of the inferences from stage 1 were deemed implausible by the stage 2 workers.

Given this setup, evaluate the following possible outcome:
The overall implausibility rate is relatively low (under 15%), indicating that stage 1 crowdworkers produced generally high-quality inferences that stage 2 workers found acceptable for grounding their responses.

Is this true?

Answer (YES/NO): YES